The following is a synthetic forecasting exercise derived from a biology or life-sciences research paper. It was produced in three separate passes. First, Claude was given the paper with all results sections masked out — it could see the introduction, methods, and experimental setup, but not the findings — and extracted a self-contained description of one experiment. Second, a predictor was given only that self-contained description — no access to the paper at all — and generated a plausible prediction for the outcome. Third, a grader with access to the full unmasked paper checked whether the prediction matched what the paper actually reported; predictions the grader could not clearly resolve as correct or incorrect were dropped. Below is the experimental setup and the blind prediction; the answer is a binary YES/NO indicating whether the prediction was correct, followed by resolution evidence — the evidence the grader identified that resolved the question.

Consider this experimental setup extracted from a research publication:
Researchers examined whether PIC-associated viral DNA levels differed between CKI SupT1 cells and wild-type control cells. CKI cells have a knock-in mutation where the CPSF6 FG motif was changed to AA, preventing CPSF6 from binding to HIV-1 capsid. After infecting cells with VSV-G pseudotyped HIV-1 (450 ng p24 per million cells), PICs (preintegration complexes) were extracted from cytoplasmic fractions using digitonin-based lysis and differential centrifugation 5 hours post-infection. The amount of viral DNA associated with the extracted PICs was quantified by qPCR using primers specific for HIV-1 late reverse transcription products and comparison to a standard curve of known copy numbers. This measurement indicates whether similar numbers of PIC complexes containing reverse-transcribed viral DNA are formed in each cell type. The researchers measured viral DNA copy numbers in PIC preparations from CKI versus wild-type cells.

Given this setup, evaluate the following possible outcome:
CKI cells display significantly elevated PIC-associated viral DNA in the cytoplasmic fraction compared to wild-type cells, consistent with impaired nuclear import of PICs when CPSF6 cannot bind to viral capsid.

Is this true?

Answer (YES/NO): NO